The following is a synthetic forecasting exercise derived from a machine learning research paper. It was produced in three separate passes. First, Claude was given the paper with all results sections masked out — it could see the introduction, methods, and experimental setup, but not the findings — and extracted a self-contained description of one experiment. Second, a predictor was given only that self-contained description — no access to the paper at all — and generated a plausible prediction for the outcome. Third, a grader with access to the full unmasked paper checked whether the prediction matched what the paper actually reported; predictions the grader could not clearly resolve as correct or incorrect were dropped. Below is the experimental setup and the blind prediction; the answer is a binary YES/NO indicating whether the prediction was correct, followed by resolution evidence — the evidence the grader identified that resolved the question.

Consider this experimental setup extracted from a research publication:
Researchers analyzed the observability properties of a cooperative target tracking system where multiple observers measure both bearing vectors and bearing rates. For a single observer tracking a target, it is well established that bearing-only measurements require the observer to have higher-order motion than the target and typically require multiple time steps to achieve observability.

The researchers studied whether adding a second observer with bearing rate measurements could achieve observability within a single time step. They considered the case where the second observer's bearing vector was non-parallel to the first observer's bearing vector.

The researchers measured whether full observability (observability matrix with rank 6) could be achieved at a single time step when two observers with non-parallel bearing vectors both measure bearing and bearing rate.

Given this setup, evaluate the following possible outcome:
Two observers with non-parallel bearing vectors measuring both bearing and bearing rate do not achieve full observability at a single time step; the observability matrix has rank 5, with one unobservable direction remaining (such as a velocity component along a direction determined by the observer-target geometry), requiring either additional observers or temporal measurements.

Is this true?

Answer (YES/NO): NO